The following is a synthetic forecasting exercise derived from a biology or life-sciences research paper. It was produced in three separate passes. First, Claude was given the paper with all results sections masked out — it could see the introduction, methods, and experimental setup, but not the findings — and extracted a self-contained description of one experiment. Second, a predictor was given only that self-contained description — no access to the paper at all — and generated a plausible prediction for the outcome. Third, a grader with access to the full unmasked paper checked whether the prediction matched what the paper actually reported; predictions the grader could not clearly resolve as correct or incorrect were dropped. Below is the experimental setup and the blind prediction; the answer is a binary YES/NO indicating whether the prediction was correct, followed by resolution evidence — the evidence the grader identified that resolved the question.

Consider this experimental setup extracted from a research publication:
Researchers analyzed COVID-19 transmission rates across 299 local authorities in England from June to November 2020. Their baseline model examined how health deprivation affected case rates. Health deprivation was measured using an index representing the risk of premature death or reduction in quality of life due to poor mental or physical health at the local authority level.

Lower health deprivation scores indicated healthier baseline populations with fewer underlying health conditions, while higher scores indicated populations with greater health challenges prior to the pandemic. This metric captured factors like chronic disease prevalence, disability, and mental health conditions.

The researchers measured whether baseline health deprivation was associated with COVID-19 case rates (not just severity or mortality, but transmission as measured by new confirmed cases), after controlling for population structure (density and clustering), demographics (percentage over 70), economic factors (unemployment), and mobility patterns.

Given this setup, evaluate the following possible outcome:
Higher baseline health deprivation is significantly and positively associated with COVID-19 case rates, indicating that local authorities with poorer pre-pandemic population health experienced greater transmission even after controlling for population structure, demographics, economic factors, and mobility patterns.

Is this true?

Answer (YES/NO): YES